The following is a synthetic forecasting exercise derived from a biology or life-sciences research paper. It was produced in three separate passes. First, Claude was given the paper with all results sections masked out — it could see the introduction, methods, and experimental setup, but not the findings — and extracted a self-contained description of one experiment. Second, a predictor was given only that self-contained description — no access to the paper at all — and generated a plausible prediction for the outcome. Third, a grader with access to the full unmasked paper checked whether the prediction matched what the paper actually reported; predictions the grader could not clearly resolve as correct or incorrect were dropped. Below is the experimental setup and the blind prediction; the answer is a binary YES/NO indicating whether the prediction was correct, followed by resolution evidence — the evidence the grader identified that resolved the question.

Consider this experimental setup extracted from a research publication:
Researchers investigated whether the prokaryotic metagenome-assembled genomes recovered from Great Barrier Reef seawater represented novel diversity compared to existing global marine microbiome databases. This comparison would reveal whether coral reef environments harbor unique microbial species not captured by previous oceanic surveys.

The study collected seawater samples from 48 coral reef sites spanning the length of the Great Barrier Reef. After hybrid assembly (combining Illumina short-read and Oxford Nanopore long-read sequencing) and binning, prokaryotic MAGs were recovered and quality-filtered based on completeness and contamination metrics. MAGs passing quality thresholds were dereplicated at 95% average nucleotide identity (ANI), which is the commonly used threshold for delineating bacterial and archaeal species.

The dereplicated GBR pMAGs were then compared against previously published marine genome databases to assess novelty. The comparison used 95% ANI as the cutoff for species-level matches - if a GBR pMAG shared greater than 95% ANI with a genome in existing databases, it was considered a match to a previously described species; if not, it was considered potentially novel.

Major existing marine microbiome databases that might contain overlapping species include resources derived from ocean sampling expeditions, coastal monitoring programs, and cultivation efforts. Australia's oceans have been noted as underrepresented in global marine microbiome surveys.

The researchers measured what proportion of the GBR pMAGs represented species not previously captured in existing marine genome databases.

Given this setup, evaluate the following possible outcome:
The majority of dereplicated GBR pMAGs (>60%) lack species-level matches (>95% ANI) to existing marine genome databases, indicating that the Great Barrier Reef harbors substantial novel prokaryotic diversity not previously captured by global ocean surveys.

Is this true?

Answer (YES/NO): YES